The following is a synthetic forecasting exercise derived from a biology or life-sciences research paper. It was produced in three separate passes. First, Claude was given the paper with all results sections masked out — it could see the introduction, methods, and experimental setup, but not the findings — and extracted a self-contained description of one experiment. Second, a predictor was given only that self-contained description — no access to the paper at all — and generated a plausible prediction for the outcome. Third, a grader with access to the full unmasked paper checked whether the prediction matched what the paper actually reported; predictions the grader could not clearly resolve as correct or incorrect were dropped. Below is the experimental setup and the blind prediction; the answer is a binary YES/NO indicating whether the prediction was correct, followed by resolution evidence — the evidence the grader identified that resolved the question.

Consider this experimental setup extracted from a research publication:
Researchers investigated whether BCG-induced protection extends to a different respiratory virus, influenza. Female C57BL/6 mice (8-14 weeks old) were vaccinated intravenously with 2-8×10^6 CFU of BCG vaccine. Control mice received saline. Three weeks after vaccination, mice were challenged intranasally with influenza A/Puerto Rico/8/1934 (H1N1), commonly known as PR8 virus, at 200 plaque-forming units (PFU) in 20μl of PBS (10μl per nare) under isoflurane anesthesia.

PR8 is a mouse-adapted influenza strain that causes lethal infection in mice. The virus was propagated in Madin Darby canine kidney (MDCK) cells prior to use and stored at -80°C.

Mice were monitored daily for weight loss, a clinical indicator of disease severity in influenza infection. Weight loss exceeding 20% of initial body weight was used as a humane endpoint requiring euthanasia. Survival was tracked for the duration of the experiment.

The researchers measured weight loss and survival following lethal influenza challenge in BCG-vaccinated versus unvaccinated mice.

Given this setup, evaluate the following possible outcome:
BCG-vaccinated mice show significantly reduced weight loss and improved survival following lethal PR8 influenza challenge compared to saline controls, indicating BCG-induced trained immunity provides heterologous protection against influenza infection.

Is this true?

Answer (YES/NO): NO